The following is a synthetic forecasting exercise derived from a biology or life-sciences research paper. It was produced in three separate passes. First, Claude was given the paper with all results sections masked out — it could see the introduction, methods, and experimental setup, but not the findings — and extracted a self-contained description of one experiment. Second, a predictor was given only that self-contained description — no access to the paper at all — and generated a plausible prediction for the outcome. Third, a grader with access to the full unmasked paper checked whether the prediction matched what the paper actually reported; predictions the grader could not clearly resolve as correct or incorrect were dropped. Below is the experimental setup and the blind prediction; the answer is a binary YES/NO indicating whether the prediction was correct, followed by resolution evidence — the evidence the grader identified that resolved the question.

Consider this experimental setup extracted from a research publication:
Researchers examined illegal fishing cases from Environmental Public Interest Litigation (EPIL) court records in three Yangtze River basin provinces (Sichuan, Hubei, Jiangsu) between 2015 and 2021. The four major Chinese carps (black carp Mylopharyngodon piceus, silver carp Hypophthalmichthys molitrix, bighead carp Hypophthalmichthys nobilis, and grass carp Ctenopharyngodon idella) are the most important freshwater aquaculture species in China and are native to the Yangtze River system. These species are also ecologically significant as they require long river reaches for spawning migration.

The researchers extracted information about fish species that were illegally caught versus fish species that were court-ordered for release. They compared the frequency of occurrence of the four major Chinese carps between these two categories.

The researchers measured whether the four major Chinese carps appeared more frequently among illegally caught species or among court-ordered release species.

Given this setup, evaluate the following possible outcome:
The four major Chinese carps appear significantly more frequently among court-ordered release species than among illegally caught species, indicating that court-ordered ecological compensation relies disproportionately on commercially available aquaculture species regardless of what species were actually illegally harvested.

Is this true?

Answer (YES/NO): YES